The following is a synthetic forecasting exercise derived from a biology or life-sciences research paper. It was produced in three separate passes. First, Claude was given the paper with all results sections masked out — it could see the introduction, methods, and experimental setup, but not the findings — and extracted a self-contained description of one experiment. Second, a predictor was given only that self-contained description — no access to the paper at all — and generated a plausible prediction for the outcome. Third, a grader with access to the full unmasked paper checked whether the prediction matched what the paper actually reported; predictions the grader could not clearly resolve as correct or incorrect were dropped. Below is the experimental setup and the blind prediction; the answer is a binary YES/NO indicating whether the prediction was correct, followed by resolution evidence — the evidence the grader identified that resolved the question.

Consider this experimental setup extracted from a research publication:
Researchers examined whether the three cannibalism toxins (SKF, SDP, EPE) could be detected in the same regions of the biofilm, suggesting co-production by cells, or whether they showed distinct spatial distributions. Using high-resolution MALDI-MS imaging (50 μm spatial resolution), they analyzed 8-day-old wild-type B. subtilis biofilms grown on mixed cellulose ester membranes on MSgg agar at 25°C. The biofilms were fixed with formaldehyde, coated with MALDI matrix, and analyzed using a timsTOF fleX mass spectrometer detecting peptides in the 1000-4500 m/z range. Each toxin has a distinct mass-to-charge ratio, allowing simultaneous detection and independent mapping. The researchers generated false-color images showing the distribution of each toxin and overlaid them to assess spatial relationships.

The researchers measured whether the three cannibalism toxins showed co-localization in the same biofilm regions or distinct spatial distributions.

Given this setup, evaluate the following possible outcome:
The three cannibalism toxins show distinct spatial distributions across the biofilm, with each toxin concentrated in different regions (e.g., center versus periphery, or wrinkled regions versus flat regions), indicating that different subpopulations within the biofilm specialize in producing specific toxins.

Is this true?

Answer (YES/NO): YES